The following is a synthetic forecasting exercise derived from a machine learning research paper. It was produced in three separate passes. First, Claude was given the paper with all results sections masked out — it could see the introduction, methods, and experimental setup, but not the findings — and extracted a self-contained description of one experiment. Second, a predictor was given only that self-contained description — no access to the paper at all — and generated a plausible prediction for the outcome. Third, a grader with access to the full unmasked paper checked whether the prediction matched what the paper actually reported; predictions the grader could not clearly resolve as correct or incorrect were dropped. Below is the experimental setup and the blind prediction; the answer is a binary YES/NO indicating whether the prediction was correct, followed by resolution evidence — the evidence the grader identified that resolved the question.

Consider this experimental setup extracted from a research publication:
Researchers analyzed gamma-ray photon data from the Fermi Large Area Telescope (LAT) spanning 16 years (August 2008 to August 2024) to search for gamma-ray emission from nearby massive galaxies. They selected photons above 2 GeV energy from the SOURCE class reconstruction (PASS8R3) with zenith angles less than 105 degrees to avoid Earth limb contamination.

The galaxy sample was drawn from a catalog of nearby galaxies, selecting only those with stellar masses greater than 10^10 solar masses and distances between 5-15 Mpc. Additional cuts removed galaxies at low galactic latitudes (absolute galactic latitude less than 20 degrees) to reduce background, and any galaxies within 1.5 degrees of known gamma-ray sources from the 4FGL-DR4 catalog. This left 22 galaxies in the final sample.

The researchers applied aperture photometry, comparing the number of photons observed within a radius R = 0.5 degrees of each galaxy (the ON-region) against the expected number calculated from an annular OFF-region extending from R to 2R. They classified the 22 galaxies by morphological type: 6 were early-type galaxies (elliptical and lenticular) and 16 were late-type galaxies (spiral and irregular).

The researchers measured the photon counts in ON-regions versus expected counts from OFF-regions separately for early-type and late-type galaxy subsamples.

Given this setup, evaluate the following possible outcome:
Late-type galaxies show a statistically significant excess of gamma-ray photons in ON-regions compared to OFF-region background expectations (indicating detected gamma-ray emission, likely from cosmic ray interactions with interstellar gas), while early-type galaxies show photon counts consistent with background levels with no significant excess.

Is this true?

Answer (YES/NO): YES